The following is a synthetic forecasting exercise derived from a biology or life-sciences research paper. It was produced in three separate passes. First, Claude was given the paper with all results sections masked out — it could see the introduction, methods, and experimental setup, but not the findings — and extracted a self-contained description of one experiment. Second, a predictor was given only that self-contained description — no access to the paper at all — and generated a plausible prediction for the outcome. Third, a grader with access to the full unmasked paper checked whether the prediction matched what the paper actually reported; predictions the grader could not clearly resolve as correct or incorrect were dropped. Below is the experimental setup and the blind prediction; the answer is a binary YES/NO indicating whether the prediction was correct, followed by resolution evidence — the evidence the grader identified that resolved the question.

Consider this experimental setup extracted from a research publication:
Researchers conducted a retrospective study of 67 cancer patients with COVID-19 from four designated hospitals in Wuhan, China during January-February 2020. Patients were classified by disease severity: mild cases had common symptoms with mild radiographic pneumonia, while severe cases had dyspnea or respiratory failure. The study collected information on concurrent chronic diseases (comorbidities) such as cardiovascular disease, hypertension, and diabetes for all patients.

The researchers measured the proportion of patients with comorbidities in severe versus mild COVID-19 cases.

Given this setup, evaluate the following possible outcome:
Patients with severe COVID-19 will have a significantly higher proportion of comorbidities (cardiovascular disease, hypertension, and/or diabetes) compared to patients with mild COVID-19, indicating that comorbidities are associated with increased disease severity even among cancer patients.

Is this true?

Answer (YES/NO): YES